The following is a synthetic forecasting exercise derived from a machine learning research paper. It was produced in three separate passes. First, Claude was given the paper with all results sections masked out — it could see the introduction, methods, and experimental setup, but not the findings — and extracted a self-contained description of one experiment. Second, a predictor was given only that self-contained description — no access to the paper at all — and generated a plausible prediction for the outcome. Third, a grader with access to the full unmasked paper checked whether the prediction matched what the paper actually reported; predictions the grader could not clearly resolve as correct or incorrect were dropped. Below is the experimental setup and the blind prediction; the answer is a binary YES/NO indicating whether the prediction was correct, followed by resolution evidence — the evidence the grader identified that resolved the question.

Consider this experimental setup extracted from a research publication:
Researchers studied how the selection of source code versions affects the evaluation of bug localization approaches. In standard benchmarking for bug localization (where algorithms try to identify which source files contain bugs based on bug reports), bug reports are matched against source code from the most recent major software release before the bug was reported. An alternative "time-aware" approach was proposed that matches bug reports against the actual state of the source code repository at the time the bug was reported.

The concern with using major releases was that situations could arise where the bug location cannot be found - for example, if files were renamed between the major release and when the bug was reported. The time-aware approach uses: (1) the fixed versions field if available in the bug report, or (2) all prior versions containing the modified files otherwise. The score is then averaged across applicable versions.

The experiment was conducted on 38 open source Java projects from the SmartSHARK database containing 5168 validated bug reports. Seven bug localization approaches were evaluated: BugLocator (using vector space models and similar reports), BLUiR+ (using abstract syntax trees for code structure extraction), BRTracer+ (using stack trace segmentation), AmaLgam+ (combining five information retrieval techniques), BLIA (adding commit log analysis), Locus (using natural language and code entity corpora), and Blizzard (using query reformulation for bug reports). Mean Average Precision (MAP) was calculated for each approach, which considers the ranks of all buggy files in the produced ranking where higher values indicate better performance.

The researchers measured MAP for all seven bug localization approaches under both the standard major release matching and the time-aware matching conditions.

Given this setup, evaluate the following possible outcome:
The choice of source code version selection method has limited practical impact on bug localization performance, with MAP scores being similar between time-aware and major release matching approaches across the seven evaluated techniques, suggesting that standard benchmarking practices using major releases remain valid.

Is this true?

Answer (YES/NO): NO